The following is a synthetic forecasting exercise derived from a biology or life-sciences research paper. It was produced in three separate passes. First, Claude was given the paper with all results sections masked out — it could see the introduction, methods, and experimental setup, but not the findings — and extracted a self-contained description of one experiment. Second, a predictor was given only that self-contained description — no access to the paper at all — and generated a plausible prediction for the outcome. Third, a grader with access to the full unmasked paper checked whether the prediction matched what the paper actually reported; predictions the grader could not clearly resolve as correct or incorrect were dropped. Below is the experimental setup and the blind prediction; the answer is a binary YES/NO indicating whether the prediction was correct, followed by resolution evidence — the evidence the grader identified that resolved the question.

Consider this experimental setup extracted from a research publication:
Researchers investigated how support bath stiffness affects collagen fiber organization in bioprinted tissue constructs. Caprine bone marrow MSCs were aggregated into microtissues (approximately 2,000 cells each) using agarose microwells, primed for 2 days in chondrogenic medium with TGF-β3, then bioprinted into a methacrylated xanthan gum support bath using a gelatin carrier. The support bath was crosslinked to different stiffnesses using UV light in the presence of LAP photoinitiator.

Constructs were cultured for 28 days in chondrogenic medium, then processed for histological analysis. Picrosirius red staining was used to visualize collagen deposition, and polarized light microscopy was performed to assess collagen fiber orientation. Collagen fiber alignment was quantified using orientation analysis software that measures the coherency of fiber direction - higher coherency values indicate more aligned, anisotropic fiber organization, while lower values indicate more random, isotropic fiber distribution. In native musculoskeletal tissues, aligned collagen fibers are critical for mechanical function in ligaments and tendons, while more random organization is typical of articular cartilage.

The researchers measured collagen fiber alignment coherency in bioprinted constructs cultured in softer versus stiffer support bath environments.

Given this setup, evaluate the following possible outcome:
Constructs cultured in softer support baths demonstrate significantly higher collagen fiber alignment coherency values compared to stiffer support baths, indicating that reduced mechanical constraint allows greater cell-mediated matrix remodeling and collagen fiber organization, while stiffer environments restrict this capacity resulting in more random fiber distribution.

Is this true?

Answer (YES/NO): NO